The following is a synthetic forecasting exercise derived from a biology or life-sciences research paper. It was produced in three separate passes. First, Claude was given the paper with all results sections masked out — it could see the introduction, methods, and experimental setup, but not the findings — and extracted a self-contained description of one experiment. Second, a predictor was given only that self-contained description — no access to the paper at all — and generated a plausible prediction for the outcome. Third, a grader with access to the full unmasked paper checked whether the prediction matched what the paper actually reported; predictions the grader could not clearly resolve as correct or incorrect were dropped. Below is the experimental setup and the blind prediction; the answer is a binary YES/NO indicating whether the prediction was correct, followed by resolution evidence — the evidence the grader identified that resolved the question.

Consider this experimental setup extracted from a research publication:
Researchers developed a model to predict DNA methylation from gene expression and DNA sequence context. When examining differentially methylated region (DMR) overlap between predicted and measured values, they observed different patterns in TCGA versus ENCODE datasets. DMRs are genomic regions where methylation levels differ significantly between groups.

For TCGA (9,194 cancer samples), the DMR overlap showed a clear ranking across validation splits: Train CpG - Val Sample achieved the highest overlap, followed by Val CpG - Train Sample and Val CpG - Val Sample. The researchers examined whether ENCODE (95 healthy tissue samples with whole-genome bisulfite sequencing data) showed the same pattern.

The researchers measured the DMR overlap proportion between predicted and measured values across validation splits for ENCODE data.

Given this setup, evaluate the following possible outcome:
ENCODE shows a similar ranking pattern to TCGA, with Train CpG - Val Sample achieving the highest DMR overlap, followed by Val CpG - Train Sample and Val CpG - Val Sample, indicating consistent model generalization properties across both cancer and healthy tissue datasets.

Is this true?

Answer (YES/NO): NO